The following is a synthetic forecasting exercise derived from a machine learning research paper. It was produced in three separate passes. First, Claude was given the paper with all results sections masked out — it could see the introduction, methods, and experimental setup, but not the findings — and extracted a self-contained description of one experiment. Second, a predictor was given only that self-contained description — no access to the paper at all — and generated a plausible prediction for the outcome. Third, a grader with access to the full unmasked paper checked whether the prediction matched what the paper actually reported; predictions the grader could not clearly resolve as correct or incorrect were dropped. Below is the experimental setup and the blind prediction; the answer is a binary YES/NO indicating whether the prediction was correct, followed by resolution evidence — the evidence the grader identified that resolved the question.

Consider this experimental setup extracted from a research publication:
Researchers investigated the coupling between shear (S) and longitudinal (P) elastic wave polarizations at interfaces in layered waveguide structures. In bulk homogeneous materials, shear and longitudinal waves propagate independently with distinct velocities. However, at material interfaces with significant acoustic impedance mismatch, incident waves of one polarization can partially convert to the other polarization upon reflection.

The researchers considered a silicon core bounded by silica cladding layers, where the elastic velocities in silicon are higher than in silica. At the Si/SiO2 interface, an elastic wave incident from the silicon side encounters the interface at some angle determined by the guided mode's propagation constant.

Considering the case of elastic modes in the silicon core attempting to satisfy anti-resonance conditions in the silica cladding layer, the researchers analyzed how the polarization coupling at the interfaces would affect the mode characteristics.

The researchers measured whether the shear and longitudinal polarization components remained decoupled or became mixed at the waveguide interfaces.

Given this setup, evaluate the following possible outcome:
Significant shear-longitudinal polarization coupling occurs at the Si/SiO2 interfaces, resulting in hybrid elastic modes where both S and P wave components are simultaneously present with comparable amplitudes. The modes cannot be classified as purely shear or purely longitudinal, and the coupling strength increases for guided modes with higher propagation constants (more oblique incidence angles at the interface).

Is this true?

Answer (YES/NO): NO